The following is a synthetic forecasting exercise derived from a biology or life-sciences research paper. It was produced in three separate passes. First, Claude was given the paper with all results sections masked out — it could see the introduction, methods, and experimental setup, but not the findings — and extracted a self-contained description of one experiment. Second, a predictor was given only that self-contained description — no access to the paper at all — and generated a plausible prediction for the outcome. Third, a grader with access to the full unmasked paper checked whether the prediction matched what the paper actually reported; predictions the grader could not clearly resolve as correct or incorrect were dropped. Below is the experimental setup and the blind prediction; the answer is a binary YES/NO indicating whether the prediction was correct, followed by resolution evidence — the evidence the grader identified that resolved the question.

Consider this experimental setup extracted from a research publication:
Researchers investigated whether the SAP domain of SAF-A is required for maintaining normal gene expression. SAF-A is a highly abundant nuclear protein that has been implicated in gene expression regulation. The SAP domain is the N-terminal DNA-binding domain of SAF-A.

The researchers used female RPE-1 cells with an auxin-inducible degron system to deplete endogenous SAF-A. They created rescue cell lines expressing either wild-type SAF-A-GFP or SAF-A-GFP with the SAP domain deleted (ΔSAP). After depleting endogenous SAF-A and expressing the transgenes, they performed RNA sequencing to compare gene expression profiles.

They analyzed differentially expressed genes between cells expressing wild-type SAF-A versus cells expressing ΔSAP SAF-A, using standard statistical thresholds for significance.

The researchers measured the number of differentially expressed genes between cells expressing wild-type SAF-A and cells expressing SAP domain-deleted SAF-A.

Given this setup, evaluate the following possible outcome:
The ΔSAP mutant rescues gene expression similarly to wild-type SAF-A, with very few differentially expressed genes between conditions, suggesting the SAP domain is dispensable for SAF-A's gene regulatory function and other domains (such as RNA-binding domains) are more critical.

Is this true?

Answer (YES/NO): YES